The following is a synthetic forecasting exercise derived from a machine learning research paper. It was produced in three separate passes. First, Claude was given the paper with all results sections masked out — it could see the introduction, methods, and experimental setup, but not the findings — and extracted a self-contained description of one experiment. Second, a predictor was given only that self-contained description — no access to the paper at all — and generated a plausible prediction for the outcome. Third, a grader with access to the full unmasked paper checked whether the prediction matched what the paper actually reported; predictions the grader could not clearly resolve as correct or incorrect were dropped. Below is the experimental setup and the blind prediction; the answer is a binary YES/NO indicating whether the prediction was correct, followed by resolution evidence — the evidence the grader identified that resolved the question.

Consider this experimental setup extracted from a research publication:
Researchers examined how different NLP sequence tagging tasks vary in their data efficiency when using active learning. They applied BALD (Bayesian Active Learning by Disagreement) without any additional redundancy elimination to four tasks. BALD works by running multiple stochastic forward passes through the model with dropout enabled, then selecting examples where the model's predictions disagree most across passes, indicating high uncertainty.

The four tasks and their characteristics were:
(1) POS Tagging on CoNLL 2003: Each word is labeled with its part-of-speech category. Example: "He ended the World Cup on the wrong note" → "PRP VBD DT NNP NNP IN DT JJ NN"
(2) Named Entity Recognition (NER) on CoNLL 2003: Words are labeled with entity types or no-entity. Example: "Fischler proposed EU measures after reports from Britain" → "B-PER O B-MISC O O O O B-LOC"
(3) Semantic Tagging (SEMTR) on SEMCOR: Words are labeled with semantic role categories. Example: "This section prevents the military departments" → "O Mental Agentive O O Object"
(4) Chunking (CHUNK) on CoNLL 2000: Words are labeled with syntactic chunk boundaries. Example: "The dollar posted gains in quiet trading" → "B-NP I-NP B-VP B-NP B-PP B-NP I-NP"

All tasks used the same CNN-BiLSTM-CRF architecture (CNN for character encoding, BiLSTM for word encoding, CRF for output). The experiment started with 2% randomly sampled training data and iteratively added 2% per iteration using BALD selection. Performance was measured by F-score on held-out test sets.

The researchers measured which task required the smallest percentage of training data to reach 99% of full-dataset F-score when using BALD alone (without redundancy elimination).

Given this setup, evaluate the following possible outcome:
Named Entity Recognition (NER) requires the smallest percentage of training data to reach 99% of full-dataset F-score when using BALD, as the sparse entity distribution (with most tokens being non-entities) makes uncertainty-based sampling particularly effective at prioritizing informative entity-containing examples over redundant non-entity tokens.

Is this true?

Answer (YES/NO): NO